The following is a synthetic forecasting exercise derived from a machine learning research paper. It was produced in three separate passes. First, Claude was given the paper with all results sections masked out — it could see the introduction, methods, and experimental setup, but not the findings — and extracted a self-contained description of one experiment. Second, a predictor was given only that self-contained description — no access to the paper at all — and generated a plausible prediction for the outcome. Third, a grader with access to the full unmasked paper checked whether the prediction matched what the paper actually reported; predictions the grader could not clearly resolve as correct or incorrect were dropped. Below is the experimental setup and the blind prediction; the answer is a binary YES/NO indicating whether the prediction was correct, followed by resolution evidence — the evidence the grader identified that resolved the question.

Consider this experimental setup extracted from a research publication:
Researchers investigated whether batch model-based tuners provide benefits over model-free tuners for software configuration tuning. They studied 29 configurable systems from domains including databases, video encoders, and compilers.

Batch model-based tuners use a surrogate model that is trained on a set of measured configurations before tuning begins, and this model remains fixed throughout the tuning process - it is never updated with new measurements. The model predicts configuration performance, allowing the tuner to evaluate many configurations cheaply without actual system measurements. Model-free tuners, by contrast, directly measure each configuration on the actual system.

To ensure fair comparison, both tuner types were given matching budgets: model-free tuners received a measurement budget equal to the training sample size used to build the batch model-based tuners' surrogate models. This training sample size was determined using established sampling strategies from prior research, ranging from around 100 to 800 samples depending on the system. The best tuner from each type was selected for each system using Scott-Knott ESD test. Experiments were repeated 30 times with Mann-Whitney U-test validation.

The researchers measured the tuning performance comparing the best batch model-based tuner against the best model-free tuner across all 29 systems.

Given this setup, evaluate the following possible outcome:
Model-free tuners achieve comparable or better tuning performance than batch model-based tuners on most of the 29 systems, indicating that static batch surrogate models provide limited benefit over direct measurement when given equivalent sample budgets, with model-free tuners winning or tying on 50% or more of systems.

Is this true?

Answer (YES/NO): YES